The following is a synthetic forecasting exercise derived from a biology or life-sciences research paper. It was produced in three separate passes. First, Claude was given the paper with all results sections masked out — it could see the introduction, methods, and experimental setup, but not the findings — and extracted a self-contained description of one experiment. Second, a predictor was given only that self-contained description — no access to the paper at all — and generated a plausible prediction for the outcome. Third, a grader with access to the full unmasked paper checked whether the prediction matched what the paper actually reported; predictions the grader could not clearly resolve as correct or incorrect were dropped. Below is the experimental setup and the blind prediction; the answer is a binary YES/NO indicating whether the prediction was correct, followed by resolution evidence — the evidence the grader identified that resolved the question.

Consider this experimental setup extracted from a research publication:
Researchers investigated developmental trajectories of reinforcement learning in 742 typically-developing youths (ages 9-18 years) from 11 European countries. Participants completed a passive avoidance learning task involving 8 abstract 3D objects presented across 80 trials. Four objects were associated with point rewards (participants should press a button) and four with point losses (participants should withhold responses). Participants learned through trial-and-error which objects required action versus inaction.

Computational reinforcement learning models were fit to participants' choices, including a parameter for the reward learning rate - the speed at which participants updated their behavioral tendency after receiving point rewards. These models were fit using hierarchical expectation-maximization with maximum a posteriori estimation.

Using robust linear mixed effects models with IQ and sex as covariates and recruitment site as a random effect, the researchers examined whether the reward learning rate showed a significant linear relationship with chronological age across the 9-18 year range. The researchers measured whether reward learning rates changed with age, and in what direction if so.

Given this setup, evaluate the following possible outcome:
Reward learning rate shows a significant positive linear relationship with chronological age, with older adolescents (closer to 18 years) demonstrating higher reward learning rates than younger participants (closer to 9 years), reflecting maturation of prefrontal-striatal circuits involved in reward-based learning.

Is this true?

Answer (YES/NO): NO